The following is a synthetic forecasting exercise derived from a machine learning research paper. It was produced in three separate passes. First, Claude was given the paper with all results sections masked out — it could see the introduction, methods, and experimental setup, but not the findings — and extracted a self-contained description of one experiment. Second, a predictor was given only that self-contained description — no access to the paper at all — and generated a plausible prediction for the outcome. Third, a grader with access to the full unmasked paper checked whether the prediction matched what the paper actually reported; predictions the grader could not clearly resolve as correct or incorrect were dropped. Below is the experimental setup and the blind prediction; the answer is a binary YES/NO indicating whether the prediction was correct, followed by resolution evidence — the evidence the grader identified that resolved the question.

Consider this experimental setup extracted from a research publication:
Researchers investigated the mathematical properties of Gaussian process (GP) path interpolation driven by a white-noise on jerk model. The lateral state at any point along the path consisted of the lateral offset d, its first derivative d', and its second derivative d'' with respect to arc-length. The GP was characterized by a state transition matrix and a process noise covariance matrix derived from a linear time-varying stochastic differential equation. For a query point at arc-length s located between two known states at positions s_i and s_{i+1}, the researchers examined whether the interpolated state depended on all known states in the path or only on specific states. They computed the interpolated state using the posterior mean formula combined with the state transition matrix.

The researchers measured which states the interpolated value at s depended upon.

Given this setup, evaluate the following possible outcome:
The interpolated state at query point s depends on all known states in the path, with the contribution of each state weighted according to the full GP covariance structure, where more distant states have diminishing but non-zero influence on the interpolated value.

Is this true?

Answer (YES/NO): NO